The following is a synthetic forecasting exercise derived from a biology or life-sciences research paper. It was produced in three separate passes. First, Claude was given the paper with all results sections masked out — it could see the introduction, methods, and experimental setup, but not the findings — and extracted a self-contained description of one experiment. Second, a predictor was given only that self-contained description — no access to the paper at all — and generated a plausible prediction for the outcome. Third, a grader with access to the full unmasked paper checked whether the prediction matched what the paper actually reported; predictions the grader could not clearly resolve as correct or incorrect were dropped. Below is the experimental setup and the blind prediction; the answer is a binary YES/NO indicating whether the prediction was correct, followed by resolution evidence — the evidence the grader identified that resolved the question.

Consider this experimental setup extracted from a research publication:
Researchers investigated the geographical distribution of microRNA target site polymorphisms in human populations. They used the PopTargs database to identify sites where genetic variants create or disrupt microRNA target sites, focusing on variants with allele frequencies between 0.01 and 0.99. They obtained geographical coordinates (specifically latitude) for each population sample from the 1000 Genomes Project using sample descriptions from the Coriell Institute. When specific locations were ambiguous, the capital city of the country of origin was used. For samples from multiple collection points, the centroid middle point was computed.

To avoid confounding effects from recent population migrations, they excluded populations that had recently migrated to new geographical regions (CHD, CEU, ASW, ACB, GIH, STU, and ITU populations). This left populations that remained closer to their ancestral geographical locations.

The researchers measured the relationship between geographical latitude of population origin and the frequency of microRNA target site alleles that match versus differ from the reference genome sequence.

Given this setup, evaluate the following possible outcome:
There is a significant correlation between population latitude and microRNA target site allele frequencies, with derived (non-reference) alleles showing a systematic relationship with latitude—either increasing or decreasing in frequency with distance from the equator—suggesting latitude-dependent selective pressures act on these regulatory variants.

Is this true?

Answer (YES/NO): NO